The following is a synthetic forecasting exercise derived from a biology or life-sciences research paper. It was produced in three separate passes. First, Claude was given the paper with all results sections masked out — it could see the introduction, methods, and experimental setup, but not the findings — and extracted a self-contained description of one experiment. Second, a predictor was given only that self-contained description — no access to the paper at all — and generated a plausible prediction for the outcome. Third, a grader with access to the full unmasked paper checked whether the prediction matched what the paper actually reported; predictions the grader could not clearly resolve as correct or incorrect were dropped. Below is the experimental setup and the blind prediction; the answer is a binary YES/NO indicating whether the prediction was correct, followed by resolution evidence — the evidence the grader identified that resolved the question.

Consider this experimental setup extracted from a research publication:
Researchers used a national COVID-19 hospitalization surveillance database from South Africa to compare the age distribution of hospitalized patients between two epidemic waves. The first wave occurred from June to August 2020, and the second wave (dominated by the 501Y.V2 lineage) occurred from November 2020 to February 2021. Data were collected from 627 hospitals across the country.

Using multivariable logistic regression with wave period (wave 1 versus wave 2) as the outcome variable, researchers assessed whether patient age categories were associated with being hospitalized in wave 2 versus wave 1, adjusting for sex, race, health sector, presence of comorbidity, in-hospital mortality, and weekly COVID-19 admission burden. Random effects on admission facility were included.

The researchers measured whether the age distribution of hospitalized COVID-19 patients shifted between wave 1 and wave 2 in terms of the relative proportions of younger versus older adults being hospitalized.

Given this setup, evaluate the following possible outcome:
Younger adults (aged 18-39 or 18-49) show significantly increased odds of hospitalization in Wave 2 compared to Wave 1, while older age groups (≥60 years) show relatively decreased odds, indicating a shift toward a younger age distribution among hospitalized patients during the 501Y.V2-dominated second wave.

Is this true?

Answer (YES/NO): NO